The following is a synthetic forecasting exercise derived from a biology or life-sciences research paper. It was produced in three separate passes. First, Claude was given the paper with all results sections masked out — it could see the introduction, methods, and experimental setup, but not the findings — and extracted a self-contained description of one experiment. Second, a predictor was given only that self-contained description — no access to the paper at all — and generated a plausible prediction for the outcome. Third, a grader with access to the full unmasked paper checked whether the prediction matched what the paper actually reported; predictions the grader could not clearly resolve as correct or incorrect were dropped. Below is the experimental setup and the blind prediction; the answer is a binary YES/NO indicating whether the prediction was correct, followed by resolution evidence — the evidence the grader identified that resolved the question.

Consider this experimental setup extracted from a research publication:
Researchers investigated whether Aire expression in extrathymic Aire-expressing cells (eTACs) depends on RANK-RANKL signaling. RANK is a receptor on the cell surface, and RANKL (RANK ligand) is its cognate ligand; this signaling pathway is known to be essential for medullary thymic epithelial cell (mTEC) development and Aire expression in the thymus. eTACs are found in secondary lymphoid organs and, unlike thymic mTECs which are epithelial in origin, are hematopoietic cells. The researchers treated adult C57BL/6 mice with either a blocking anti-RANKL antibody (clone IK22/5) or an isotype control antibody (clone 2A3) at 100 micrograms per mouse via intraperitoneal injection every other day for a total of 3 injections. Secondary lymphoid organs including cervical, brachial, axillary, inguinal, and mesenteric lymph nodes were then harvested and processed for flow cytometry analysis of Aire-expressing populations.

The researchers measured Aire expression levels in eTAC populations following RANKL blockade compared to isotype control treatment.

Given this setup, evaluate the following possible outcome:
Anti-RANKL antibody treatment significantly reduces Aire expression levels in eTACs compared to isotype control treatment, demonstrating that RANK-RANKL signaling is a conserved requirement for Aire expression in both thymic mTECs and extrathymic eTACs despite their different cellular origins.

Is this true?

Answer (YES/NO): YES